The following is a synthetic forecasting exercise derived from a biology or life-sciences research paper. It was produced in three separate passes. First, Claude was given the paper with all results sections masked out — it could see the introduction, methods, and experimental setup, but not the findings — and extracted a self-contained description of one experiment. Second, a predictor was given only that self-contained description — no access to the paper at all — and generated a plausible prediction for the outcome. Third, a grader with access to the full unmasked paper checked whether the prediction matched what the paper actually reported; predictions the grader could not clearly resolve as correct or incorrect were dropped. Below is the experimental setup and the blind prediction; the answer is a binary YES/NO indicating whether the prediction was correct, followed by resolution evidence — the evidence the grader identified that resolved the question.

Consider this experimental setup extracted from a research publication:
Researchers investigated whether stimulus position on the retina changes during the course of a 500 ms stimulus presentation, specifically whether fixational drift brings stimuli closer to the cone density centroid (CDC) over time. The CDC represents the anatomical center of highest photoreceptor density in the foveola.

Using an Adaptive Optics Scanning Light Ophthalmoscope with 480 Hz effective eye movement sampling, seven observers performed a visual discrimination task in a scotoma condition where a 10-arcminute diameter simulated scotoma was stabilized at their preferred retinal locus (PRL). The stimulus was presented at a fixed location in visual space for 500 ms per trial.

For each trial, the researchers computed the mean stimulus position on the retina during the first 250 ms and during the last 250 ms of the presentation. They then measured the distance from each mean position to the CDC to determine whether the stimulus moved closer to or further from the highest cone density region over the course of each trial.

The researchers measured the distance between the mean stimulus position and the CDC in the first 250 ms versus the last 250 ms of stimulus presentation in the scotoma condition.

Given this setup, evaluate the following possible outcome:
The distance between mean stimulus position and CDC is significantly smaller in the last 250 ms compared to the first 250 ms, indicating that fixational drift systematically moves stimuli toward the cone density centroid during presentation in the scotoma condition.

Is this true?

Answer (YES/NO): YES